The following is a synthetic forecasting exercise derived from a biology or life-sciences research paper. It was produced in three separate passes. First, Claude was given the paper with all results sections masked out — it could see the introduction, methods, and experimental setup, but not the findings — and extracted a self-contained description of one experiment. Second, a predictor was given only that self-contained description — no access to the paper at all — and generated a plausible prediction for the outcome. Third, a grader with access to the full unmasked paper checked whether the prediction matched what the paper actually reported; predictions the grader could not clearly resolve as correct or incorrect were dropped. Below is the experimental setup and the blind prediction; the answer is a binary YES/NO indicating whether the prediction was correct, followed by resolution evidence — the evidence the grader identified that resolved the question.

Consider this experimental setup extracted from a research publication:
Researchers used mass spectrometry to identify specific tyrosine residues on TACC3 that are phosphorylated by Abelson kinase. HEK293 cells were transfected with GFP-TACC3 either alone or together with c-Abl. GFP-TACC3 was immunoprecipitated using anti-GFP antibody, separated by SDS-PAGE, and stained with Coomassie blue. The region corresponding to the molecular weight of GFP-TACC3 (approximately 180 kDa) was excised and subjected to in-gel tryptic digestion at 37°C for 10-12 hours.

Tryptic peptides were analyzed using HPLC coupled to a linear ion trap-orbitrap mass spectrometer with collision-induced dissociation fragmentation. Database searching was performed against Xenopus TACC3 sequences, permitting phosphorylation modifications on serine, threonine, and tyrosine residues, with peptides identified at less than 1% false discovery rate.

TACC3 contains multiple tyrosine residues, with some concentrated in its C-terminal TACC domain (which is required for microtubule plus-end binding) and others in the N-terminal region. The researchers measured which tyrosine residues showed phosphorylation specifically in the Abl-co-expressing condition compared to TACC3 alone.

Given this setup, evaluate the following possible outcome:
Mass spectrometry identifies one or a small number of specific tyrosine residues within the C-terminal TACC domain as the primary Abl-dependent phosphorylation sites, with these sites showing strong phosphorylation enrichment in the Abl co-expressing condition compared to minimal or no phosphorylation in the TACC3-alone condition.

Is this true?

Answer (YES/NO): NO